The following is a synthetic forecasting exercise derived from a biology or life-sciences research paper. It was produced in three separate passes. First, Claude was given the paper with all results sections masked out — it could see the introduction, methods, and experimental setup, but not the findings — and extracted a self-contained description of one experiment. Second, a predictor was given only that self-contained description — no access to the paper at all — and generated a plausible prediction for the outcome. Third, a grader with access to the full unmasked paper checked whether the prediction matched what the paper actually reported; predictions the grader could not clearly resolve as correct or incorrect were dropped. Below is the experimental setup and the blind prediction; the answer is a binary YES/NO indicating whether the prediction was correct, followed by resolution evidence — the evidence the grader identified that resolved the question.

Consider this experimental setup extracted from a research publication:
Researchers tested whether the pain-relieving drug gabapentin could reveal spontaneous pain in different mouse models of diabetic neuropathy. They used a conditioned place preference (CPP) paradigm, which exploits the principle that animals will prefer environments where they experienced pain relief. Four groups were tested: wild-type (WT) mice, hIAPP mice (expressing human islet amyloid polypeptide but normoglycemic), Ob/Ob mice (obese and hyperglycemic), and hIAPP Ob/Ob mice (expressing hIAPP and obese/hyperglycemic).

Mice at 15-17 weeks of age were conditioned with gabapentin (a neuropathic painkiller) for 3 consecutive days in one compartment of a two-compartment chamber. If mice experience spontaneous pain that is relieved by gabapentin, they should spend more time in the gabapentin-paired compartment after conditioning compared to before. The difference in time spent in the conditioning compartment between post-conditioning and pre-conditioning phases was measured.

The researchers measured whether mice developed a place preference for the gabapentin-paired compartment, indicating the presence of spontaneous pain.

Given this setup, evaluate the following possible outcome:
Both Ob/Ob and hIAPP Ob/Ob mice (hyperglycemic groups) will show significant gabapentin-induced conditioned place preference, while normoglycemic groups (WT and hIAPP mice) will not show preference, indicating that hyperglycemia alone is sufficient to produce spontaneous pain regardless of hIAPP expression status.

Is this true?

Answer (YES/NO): NO